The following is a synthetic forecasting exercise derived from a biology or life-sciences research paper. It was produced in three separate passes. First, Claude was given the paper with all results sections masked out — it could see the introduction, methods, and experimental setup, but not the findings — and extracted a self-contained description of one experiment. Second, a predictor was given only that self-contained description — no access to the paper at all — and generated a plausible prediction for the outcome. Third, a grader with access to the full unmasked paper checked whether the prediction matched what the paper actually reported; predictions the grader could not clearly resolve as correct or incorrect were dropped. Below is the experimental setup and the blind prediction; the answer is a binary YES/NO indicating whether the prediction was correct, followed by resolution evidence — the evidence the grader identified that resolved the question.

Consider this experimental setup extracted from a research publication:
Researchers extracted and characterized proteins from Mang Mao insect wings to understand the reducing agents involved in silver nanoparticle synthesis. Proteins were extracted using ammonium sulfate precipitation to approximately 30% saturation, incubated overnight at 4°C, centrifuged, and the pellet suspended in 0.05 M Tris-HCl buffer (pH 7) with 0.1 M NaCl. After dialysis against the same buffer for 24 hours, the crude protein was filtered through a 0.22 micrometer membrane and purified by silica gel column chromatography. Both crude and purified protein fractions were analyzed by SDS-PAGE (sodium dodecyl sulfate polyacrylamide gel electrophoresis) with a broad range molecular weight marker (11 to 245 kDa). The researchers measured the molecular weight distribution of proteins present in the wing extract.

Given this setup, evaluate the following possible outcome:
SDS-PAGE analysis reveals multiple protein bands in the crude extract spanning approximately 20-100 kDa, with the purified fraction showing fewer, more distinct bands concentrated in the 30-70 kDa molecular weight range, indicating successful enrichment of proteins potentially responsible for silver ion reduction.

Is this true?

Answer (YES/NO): NO